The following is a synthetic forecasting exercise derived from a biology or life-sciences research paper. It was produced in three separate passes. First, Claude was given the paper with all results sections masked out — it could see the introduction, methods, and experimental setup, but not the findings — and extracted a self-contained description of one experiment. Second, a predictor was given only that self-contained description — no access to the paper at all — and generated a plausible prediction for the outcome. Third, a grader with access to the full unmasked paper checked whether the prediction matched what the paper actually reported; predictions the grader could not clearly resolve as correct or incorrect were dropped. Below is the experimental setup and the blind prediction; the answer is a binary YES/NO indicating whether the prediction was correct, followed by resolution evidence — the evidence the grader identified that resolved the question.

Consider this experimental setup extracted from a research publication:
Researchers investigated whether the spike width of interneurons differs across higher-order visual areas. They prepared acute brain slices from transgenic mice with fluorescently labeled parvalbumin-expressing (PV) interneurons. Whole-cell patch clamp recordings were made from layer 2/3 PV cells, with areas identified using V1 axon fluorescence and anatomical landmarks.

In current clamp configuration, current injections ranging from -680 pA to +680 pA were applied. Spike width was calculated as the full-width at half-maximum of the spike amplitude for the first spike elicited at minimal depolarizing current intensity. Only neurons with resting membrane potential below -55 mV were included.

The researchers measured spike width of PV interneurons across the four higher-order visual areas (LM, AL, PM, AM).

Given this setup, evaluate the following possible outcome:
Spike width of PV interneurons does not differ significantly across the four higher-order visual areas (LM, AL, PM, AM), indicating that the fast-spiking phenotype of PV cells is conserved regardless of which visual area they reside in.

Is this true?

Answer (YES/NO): YES